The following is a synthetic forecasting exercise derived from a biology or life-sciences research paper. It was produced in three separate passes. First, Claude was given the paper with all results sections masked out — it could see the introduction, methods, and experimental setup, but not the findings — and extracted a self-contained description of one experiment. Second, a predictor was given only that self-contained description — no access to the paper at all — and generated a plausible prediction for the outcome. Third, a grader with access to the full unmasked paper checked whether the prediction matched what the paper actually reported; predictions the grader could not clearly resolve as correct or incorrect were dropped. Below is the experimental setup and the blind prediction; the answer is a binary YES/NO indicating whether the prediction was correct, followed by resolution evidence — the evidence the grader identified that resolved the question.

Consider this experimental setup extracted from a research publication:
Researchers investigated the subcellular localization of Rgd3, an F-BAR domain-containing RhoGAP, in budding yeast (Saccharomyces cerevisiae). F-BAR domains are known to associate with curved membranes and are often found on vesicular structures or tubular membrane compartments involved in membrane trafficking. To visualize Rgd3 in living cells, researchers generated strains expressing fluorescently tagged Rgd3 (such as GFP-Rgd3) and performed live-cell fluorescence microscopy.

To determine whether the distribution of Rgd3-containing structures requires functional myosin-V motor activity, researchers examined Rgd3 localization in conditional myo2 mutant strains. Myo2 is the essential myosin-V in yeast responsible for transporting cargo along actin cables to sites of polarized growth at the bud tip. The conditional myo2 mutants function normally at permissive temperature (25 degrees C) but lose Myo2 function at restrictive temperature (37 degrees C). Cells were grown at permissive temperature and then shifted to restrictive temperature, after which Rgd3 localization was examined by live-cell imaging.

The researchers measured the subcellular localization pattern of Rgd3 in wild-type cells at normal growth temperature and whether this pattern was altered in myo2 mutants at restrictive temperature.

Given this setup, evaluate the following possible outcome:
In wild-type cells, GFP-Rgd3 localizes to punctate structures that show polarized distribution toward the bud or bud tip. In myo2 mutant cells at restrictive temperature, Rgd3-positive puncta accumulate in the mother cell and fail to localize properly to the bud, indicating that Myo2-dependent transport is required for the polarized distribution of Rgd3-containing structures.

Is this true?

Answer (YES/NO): NO